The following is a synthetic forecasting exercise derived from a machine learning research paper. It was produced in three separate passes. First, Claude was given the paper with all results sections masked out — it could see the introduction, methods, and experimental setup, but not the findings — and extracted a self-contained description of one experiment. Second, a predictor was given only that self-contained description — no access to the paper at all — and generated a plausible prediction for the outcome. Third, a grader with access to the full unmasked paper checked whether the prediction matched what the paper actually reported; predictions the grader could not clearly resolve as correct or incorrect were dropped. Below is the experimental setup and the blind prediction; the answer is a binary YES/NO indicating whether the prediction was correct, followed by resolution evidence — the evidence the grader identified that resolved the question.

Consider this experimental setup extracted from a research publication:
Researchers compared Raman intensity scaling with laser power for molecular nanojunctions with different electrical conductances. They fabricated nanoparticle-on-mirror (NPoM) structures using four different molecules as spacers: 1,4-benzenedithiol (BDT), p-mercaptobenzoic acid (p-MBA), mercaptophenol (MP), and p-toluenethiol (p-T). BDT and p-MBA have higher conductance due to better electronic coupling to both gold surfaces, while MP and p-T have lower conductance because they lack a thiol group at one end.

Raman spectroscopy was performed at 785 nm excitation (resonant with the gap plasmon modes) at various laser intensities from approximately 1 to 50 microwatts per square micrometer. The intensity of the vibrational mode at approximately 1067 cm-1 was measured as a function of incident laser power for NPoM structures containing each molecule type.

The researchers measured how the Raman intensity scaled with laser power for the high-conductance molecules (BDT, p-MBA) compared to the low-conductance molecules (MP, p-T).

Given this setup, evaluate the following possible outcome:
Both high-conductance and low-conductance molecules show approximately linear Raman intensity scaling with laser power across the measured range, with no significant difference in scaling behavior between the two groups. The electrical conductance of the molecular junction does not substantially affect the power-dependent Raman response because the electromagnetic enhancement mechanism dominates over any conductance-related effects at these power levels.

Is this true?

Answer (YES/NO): NO